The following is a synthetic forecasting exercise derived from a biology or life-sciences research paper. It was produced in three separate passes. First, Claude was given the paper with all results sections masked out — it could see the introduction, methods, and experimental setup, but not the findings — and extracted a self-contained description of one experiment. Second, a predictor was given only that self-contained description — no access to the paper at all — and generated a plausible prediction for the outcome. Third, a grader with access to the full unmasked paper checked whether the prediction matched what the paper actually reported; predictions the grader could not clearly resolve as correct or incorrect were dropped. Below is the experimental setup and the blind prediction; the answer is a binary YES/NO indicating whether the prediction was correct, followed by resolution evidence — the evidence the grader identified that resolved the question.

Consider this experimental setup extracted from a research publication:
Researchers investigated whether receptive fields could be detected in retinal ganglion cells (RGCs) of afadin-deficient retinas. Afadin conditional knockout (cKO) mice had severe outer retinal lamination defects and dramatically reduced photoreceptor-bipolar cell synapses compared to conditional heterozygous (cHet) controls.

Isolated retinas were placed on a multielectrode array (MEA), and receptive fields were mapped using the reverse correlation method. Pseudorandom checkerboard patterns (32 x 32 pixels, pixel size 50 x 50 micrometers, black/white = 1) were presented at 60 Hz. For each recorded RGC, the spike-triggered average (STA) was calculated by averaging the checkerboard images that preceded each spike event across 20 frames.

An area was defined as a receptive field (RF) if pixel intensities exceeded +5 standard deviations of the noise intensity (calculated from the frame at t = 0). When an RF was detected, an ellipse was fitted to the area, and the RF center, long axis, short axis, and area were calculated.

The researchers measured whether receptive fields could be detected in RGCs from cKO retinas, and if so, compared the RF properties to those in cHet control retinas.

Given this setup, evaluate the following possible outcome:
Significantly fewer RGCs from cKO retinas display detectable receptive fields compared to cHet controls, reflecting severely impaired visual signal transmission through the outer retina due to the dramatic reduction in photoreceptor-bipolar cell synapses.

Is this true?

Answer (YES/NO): YES